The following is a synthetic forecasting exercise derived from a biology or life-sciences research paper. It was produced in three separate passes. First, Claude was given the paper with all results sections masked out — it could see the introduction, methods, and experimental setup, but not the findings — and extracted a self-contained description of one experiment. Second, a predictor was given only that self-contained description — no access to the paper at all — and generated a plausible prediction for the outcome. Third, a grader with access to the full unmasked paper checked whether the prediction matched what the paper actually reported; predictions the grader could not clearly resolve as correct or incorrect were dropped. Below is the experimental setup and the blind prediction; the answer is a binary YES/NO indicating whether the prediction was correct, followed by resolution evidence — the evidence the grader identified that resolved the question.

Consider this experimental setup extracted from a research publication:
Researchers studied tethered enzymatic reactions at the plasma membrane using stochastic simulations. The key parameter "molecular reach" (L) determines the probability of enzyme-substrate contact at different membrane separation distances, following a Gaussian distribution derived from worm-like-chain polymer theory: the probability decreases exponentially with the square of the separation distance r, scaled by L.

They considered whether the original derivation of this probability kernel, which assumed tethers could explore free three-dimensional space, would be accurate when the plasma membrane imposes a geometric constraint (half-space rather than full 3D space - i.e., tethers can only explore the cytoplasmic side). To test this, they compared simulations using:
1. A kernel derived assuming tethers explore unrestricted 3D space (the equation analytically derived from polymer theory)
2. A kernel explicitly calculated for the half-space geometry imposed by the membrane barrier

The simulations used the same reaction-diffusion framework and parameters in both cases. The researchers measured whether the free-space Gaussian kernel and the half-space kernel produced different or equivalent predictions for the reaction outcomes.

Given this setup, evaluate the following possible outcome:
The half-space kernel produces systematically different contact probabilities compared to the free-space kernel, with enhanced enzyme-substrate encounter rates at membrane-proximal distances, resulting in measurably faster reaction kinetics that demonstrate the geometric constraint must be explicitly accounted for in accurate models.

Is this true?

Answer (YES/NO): NO